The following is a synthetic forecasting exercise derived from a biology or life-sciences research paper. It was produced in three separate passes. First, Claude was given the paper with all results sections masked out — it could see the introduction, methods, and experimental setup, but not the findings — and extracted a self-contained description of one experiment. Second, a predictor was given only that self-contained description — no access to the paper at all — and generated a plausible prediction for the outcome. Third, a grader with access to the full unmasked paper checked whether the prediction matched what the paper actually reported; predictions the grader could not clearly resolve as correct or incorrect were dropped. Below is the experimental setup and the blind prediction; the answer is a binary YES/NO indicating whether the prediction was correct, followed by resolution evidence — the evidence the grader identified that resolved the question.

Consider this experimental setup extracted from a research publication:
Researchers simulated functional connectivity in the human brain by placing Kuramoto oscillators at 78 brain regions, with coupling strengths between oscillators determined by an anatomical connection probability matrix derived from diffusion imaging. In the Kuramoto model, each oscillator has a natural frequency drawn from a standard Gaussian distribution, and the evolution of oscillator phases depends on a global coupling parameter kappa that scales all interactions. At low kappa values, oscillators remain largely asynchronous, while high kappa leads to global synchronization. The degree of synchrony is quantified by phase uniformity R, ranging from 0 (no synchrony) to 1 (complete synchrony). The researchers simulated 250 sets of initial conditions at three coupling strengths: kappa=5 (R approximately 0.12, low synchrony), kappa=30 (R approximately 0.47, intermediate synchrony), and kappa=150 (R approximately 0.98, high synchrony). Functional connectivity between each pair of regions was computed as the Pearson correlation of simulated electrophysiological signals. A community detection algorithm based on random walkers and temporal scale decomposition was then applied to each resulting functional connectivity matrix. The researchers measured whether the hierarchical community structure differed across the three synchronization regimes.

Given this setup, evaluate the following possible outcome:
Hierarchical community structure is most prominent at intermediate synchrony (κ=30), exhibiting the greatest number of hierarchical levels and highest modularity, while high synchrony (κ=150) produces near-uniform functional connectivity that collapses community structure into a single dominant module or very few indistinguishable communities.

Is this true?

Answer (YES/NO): NO